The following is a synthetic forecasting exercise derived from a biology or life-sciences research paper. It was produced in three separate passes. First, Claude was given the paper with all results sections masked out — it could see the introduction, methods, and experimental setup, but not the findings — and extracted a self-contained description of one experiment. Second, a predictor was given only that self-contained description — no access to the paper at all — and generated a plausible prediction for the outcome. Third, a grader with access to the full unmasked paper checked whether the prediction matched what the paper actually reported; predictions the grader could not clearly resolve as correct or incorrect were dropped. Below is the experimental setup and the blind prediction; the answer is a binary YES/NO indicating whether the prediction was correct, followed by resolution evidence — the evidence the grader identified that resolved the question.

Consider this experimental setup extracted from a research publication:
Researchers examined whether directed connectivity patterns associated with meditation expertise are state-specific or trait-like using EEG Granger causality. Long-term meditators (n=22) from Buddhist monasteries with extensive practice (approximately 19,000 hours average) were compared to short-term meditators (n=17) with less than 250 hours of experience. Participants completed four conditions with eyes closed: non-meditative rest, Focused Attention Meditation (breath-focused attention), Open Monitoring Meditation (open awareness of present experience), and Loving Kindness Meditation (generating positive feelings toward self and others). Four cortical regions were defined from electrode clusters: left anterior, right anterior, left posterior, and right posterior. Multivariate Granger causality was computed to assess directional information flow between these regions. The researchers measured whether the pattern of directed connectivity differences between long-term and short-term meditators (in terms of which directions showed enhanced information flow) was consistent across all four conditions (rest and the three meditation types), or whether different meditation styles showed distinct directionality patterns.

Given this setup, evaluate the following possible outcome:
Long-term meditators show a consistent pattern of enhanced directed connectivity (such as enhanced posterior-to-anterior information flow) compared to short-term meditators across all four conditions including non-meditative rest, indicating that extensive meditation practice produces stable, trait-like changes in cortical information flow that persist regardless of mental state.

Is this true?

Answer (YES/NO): YES